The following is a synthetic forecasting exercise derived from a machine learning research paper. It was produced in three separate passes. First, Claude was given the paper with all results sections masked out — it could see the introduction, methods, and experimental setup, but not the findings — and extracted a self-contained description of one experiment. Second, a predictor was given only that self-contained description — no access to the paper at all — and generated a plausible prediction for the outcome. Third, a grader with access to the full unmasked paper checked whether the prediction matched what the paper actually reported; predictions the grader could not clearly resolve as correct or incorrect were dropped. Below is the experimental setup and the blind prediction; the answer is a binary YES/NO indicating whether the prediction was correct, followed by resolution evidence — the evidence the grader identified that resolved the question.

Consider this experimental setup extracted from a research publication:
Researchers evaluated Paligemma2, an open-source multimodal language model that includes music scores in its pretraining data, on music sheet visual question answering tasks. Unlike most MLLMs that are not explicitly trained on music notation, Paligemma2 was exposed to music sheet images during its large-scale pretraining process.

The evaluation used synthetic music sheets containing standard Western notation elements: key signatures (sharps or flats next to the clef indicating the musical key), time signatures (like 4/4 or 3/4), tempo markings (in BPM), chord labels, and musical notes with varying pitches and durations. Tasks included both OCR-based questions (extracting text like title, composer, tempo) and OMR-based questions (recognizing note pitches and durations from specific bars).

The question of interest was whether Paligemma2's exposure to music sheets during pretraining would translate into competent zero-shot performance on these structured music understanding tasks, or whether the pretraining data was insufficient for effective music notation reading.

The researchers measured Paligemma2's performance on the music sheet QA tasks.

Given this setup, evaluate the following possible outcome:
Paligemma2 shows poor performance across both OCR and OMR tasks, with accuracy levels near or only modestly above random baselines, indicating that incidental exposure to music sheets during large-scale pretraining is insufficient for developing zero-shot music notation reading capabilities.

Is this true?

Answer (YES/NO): YES